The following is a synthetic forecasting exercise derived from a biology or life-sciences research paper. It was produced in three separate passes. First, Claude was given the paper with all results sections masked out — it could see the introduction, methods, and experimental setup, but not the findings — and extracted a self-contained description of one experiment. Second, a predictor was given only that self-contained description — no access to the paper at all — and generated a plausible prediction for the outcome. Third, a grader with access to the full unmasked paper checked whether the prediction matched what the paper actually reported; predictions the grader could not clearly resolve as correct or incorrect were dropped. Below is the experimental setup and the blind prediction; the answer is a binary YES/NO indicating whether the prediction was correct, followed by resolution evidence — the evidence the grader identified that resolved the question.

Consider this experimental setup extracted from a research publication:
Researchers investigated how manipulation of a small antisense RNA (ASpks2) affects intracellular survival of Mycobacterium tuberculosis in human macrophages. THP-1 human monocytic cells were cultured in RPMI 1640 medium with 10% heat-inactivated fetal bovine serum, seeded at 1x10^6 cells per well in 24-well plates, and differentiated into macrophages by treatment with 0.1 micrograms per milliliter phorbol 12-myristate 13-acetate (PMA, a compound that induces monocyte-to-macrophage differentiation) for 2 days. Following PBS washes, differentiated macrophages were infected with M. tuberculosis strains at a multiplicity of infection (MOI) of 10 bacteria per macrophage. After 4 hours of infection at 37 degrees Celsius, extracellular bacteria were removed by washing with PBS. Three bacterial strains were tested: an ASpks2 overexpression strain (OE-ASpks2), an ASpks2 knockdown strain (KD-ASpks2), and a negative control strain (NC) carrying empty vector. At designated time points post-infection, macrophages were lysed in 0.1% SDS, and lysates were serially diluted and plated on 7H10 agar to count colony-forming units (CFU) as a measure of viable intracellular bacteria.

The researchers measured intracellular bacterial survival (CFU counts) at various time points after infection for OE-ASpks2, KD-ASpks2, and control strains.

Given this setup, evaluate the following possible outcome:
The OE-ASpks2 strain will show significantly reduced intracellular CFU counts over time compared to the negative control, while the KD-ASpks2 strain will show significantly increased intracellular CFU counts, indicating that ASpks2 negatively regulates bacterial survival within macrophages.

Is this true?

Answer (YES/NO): NO